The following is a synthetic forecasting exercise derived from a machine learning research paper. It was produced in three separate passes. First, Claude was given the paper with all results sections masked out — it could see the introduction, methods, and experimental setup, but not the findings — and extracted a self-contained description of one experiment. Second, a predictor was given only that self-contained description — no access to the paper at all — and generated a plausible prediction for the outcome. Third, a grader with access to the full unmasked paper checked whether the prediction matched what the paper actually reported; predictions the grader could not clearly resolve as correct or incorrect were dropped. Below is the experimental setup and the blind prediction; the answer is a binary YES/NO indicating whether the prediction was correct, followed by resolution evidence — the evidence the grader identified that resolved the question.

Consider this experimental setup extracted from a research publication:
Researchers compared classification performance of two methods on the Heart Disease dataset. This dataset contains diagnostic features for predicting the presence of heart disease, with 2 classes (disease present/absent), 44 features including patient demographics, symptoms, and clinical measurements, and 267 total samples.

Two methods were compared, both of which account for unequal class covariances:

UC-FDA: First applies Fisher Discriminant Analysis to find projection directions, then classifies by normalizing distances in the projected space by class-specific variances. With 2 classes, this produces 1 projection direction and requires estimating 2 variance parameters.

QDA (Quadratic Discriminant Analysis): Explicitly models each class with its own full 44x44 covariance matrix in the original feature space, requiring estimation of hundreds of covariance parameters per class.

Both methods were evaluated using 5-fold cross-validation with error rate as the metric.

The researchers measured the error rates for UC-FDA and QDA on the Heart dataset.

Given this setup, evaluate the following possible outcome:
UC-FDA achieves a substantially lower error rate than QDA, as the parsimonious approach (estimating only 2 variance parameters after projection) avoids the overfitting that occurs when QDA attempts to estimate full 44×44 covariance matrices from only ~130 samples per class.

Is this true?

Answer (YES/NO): NO